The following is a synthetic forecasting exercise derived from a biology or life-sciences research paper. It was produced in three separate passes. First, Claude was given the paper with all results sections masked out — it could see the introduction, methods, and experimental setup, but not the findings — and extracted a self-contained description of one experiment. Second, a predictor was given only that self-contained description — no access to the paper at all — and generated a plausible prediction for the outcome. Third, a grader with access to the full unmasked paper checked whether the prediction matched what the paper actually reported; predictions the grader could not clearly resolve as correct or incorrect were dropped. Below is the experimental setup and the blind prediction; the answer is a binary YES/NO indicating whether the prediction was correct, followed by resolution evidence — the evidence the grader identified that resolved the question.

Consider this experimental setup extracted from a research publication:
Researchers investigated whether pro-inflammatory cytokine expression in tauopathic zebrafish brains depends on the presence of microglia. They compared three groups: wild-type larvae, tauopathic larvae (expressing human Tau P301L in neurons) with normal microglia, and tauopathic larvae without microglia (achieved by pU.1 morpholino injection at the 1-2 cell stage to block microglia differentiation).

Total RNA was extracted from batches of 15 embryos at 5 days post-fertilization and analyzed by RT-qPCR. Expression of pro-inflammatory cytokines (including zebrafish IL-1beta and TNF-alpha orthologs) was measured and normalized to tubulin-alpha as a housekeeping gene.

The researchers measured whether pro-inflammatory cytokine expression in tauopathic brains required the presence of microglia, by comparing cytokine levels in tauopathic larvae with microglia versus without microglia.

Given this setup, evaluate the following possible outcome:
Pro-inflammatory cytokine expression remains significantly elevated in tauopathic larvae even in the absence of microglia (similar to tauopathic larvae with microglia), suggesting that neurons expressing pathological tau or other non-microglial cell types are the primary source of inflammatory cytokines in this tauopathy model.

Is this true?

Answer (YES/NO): NO